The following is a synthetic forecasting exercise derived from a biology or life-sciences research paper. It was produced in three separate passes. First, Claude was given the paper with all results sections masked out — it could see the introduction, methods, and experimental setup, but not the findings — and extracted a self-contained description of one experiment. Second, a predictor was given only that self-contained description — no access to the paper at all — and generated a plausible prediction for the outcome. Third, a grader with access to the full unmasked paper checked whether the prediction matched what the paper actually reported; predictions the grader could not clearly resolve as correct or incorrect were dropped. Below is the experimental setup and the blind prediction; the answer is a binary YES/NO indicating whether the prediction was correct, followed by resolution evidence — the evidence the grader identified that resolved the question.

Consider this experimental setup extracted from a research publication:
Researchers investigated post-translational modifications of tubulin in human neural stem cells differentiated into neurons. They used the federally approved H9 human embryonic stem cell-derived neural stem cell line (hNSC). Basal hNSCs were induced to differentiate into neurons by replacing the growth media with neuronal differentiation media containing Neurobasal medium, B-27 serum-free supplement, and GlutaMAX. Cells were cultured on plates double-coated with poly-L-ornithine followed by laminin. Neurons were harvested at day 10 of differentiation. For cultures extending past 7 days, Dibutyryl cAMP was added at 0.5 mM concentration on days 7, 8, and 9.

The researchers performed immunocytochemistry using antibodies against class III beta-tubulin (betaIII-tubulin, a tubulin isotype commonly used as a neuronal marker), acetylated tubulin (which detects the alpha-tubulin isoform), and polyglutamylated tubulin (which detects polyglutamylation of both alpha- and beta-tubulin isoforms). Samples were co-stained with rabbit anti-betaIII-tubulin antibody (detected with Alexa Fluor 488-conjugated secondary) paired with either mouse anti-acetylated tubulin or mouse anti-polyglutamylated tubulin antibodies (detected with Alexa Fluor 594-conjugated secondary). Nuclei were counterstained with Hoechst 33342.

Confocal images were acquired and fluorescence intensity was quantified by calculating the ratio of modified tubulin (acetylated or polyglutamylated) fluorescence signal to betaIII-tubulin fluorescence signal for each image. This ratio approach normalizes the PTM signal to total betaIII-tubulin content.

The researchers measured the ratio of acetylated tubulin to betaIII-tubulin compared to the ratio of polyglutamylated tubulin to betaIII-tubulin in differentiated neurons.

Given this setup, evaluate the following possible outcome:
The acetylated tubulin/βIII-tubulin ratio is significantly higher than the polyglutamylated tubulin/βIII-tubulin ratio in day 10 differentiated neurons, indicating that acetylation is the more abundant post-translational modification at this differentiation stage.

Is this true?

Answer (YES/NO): NO